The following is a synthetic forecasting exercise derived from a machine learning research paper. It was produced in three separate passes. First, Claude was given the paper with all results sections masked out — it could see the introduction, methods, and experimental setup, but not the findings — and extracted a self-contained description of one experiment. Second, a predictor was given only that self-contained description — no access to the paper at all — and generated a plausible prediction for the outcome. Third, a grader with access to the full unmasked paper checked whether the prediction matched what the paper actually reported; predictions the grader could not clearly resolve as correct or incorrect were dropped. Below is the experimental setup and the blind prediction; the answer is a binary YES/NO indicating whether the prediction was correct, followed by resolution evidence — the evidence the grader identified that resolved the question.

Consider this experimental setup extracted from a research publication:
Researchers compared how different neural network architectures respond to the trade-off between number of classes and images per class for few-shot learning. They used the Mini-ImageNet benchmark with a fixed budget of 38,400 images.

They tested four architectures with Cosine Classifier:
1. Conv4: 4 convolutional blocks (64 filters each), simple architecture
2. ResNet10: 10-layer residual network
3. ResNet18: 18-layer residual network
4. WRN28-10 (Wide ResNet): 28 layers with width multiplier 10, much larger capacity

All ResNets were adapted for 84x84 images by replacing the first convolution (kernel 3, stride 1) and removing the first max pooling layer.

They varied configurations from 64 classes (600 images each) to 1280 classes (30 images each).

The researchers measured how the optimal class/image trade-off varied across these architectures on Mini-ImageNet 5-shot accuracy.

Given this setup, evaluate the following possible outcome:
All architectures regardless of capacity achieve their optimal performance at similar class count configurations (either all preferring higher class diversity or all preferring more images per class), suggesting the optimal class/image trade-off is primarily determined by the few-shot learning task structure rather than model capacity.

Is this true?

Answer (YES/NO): NO